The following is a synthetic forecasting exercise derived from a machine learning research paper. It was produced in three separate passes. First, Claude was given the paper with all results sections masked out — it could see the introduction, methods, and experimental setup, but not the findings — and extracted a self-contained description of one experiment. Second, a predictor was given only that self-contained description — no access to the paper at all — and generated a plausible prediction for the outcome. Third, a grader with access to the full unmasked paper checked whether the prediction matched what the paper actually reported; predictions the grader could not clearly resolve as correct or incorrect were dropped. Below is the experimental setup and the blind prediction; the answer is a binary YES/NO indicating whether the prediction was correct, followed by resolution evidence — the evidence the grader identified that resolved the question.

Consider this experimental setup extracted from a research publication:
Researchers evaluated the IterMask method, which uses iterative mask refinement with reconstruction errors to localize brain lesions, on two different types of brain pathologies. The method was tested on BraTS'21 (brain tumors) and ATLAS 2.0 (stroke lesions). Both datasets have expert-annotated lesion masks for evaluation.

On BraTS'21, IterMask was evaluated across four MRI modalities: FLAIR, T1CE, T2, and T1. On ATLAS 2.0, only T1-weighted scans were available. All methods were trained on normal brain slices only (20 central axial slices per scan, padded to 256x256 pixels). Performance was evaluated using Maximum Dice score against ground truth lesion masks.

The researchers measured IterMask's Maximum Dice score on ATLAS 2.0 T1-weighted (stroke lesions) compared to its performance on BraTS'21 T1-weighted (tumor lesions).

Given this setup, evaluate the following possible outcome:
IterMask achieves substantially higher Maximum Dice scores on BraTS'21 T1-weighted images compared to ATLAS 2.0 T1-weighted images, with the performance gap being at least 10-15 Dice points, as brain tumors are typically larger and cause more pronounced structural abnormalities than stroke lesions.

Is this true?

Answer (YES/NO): YES